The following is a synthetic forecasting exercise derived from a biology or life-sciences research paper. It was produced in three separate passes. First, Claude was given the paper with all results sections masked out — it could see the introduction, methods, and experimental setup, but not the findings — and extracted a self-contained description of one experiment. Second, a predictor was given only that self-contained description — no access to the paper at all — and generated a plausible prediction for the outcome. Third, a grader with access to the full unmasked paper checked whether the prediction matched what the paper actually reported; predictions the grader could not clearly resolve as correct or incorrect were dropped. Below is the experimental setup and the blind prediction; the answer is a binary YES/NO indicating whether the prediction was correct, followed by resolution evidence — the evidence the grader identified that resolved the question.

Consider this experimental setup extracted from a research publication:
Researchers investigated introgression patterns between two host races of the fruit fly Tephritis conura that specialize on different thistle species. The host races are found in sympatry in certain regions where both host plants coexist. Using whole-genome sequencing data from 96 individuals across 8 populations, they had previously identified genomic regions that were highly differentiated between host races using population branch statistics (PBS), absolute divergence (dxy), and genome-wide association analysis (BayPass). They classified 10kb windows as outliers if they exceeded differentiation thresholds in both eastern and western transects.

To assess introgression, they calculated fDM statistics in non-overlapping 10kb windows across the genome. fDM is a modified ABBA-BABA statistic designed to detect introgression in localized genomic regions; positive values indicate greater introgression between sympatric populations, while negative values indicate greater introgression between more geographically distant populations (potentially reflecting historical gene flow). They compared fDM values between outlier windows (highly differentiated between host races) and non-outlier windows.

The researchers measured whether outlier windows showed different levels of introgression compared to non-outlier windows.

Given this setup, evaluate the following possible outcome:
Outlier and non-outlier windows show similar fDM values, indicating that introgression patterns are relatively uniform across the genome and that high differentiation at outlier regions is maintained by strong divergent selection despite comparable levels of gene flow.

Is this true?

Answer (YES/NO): NO